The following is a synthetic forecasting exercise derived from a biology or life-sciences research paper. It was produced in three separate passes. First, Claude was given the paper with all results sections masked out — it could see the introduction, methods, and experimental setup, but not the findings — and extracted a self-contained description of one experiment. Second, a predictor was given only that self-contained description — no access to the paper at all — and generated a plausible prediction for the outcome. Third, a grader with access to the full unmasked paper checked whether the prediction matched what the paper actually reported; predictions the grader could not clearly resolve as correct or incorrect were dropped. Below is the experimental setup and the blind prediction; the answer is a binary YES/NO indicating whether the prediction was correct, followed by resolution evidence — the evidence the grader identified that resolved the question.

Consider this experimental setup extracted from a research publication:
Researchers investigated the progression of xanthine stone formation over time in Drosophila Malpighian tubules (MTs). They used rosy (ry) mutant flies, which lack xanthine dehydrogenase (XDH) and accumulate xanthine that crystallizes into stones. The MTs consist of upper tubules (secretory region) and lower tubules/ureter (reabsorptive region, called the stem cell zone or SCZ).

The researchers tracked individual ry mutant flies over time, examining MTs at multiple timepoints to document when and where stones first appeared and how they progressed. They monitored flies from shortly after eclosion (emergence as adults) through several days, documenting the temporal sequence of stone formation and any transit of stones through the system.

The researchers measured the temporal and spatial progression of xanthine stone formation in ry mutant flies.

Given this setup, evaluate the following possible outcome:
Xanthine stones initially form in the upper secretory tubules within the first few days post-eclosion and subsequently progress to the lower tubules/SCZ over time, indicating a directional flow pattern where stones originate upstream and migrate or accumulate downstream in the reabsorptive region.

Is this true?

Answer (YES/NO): NO